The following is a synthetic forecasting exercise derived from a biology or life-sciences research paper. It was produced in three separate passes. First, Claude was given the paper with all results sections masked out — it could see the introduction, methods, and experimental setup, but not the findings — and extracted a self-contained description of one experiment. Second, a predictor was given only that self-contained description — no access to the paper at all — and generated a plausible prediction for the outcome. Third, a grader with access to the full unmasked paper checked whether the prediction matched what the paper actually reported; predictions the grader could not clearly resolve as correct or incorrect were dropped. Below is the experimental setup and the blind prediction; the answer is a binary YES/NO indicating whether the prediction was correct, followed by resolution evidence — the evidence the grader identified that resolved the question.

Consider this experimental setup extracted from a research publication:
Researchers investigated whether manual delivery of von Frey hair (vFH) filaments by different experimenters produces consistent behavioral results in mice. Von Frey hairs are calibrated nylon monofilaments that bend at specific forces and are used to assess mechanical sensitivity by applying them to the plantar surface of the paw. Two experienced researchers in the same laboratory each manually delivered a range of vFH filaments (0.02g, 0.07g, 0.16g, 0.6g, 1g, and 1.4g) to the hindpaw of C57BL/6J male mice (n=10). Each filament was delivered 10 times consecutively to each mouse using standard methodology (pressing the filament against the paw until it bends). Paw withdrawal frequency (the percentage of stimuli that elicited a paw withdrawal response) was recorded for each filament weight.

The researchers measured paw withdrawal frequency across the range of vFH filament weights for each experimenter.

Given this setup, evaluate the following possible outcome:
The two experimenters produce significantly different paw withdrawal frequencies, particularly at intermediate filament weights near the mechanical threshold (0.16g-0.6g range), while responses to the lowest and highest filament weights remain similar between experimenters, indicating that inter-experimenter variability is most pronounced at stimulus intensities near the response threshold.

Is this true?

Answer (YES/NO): NO